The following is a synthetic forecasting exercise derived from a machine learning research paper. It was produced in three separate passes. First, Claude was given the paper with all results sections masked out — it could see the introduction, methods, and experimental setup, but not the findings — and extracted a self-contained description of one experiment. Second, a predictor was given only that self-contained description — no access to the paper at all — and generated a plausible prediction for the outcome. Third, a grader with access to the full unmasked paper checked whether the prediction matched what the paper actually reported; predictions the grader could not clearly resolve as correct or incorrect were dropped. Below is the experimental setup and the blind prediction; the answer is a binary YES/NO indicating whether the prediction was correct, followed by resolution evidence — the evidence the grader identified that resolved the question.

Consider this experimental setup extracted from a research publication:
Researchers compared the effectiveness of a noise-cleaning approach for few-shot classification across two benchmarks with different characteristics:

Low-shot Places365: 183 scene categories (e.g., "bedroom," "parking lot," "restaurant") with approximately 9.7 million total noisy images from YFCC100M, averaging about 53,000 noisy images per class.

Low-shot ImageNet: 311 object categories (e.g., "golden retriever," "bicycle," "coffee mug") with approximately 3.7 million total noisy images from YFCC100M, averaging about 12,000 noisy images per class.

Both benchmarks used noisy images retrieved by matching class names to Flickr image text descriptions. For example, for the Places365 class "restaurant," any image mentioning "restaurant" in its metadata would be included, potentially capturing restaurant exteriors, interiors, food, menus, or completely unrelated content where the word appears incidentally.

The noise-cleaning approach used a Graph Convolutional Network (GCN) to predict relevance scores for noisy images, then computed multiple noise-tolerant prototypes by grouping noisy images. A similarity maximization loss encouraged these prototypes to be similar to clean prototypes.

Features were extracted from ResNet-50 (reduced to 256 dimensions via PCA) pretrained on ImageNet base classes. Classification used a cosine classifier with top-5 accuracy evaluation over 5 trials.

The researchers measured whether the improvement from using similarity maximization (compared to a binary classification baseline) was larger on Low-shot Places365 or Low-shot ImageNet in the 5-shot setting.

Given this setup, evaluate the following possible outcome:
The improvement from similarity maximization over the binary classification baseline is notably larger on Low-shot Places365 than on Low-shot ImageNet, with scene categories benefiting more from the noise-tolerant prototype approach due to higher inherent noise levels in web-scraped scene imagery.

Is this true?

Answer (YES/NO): YES